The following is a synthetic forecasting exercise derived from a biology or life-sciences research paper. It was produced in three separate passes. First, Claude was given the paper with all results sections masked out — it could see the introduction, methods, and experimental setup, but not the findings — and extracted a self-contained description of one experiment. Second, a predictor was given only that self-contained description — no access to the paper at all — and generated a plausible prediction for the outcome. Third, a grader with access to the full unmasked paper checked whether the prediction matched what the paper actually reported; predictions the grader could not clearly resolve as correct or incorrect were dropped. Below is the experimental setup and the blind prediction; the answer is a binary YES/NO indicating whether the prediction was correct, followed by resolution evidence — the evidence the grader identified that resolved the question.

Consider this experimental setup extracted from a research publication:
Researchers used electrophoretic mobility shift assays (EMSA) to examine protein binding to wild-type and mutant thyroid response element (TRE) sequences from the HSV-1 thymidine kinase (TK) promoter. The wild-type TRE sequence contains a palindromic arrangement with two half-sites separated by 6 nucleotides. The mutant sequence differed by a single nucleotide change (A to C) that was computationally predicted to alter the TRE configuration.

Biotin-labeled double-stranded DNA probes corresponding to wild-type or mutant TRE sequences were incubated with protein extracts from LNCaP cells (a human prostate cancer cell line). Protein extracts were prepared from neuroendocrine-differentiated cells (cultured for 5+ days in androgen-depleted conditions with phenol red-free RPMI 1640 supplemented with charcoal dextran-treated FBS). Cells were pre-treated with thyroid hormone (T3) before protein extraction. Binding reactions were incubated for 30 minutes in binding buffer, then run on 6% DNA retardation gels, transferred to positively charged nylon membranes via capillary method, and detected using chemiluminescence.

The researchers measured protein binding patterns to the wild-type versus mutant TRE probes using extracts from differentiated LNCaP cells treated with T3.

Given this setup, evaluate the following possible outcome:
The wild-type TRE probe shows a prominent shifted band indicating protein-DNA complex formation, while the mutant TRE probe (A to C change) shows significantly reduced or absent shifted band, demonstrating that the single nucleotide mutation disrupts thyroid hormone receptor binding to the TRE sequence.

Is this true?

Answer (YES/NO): YES